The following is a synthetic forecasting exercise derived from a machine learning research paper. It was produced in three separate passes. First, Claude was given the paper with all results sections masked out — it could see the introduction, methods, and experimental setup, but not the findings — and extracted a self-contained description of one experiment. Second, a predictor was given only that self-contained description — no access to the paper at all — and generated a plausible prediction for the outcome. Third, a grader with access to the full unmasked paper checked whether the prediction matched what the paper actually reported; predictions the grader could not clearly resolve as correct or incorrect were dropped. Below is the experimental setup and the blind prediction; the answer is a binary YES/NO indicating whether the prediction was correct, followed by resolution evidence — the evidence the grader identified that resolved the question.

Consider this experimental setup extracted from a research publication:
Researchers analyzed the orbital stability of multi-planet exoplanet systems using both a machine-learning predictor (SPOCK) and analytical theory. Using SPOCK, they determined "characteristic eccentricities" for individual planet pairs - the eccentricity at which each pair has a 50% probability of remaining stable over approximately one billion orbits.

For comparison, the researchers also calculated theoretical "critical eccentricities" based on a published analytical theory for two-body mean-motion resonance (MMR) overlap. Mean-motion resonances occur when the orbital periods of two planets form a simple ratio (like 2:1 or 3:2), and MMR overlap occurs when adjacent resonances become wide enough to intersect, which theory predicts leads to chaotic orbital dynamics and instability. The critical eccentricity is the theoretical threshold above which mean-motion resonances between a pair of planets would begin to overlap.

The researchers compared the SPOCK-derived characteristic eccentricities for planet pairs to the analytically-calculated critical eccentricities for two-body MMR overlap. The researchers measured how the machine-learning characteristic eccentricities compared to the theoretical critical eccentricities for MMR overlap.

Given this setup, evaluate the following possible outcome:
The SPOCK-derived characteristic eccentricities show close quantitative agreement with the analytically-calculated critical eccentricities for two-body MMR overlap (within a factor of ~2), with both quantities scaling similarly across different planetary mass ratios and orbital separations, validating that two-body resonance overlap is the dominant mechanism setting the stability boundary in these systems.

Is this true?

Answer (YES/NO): NO